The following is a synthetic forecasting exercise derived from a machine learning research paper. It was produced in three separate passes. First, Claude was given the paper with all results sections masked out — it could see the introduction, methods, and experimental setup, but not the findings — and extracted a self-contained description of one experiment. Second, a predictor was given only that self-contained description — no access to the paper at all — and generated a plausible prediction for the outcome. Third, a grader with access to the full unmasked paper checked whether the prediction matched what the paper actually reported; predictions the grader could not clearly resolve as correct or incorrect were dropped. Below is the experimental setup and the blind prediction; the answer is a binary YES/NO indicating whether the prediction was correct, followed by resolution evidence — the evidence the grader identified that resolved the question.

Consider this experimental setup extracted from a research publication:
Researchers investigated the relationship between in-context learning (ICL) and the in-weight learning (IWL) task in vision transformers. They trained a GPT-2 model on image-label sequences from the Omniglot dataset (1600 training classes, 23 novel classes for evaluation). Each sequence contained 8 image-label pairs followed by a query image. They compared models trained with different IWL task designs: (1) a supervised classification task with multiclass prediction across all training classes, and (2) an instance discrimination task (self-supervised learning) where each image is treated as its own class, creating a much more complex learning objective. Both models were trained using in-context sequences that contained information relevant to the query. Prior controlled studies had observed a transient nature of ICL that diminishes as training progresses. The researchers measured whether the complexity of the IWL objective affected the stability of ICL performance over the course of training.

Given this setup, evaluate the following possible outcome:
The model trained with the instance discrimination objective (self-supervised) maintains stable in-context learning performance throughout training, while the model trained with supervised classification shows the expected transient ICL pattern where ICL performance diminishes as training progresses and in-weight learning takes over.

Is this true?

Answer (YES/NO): YES